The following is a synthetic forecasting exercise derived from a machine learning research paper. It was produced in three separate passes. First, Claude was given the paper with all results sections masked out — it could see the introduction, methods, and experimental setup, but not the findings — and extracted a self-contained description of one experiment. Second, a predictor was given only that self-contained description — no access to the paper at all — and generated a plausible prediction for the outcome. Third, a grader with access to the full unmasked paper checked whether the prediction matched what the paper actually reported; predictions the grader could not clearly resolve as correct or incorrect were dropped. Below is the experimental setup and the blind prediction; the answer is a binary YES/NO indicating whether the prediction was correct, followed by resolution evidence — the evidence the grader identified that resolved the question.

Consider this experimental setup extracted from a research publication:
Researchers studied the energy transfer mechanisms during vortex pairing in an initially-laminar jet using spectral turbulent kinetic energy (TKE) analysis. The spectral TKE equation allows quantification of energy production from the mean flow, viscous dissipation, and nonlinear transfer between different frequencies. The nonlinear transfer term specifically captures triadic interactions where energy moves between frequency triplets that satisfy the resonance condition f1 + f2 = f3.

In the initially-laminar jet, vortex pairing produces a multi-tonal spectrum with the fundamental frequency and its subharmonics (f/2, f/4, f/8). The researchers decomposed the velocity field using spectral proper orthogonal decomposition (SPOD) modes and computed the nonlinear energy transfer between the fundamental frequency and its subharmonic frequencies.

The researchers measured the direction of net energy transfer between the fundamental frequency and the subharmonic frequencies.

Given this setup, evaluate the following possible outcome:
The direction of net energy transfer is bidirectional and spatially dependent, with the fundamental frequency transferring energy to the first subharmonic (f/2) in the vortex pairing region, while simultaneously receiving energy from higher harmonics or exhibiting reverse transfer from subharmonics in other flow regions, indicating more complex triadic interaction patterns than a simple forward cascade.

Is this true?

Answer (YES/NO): NO